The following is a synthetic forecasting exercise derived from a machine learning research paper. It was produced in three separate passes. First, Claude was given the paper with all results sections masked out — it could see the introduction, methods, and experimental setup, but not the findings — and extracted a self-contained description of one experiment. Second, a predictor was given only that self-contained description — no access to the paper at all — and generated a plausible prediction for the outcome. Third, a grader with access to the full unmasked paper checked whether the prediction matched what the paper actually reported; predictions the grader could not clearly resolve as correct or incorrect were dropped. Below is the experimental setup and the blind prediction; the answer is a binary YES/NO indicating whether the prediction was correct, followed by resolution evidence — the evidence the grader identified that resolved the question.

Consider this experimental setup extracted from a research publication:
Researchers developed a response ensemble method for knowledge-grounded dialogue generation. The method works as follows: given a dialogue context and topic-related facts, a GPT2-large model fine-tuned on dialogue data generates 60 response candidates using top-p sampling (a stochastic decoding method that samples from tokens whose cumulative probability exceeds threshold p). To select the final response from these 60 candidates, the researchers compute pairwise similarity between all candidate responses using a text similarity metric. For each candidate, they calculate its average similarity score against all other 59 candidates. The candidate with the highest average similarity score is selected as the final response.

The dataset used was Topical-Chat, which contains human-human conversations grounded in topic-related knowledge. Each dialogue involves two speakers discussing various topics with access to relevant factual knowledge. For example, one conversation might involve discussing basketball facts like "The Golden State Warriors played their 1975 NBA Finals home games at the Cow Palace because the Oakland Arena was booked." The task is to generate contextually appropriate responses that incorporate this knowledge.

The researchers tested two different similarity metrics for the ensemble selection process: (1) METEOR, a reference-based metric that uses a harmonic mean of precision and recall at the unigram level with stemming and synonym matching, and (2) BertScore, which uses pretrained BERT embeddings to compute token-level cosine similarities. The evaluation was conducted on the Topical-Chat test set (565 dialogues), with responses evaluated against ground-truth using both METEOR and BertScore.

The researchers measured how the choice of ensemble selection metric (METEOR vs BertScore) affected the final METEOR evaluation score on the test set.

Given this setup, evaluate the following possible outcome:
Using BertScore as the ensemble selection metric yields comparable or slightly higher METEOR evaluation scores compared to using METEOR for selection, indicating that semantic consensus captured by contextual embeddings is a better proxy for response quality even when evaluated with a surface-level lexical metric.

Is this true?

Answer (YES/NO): NO